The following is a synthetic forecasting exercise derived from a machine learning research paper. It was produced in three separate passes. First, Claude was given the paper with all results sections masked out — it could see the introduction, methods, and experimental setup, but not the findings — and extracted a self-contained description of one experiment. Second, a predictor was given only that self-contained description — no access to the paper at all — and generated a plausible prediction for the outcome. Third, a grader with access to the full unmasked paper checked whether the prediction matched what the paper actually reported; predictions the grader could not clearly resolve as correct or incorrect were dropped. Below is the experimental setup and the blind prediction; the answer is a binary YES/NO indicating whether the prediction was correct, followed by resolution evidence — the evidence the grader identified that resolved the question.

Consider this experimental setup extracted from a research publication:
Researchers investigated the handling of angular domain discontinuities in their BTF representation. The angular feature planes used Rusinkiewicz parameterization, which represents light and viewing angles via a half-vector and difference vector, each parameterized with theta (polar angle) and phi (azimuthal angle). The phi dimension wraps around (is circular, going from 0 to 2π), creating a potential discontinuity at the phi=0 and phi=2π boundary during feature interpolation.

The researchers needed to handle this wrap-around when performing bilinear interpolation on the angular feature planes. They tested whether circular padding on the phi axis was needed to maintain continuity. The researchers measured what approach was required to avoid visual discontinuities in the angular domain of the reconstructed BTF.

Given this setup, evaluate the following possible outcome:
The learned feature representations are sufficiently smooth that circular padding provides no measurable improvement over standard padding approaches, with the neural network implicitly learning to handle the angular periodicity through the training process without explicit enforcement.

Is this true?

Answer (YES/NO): NO